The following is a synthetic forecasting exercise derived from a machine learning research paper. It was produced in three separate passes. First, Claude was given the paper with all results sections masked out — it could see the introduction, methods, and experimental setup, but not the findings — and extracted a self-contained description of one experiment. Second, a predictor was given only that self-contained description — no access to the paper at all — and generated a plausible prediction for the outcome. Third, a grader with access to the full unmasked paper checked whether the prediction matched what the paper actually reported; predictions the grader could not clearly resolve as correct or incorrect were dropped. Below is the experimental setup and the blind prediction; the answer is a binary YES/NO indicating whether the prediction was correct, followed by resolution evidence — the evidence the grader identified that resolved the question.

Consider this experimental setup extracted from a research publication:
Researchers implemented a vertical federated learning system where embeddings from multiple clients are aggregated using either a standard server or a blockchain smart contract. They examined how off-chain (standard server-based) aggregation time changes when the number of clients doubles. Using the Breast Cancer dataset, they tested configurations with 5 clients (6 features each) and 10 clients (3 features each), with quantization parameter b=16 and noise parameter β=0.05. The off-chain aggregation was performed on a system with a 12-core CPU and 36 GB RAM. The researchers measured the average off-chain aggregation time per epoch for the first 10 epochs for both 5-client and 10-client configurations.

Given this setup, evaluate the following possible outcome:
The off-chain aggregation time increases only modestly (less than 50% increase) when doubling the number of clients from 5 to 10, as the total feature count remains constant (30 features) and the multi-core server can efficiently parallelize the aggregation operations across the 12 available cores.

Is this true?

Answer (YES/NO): YES